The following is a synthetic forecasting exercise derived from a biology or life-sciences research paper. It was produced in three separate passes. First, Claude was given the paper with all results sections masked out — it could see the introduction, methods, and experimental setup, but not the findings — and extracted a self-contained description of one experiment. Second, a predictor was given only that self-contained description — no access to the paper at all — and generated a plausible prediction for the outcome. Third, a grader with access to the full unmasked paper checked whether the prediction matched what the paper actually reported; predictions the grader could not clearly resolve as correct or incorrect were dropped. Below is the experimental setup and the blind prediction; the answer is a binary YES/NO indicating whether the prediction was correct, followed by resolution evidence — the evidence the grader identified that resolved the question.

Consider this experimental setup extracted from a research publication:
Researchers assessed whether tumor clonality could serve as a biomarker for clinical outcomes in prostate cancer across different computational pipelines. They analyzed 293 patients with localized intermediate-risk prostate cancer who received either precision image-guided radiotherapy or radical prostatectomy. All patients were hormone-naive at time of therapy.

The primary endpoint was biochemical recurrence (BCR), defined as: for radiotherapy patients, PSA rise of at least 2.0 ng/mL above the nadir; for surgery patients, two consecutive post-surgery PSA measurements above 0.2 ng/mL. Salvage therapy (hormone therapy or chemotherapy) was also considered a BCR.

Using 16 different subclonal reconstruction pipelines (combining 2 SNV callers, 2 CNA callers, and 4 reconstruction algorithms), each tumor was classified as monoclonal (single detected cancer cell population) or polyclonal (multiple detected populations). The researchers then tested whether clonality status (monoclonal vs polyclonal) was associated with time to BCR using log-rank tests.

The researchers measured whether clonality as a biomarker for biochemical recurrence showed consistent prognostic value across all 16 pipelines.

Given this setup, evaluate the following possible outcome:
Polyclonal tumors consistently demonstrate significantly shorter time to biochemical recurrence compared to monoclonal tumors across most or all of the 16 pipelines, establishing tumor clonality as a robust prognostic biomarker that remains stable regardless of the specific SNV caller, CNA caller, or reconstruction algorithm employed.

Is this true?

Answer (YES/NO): NO